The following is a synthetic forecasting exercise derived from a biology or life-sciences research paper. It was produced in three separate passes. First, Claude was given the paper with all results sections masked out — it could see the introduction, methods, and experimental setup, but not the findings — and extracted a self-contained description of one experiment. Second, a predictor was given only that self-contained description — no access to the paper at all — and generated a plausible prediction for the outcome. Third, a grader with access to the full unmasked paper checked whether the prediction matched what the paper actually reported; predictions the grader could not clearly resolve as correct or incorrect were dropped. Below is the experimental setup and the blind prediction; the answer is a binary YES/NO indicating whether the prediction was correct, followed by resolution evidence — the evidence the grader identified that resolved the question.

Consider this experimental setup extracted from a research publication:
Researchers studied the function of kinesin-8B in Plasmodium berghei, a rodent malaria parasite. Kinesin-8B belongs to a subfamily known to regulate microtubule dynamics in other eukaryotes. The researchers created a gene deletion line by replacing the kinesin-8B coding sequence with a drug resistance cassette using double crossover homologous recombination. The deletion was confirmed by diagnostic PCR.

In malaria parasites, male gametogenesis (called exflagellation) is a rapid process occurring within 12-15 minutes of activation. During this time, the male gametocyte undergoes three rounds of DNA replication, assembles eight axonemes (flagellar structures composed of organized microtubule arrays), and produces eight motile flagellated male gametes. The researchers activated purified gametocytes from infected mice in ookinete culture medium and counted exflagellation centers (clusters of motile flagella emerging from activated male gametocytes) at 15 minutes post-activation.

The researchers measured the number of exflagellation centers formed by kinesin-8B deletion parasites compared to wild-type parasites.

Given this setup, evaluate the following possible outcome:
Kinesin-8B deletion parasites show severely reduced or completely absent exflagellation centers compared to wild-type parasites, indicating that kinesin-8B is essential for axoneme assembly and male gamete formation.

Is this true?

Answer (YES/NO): YES